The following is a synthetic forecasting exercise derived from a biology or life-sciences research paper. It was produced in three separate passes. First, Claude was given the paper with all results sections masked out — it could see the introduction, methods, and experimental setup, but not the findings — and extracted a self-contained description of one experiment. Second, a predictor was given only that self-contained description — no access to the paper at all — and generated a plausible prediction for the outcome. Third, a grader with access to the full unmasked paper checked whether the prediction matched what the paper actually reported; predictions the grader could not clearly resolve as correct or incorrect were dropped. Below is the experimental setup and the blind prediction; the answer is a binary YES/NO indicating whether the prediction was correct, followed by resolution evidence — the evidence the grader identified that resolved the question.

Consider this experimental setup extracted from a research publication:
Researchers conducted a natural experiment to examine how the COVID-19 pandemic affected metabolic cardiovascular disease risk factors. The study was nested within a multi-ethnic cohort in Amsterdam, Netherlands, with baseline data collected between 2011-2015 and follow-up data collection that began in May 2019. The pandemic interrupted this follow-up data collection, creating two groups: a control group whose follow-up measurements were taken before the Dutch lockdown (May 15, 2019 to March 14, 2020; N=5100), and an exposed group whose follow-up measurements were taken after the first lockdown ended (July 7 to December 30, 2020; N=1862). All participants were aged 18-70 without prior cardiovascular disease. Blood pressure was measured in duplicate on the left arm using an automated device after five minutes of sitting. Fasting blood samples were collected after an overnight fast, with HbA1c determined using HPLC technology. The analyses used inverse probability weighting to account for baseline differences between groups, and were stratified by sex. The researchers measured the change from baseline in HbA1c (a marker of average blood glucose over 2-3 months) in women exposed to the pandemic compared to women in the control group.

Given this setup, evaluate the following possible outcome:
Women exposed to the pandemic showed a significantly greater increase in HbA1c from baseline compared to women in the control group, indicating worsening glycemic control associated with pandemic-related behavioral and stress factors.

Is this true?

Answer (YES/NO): NO